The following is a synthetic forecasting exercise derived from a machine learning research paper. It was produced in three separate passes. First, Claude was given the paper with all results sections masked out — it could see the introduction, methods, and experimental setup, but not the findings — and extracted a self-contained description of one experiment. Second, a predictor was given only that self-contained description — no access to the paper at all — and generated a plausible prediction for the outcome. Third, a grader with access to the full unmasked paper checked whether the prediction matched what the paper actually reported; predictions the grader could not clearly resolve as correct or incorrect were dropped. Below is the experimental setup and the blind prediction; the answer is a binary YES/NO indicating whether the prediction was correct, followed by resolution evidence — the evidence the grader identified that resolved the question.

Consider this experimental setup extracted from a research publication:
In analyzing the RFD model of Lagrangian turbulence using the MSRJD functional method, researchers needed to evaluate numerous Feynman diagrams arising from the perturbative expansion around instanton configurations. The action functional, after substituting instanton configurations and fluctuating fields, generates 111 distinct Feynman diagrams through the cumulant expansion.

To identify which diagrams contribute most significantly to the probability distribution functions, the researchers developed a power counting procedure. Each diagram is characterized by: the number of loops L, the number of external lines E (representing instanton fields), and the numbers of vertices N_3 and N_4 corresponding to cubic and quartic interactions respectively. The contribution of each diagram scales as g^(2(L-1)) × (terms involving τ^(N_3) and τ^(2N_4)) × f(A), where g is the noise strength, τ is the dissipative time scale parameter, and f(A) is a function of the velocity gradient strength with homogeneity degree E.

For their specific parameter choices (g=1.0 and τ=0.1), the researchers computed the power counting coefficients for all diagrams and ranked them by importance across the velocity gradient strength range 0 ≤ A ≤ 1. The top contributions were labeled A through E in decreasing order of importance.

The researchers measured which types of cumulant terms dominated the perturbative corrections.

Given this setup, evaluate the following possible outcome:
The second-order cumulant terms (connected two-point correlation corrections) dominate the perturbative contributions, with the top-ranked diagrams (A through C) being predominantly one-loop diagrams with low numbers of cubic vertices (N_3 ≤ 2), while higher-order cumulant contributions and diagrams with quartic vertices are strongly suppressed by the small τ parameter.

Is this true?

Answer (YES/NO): YES